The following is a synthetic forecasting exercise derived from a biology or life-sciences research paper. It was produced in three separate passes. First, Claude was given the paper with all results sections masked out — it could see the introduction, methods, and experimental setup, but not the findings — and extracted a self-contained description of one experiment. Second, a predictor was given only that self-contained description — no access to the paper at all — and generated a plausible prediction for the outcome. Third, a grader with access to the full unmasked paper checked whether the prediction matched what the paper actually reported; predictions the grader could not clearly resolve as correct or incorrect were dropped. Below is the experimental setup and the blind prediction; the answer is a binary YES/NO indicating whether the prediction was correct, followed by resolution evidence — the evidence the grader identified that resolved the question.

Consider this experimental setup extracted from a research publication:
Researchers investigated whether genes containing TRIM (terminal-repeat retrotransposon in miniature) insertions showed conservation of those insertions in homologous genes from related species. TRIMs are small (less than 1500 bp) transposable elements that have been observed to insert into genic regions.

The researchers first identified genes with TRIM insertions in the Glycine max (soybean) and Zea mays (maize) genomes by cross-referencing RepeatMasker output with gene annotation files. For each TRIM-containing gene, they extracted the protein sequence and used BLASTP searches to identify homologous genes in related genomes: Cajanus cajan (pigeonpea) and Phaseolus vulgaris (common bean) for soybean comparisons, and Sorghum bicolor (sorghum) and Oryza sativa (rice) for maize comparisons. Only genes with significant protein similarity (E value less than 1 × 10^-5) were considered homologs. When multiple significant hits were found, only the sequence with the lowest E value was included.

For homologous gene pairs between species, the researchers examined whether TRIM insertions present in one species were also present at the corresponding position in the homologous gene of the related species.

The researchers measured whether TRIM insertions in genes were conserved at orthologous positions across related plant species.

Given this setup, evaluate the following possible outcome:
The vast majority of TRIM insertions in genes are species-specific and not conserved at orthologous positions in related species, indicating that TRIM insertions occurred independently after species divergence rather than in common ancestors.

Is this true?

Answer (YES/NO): YES